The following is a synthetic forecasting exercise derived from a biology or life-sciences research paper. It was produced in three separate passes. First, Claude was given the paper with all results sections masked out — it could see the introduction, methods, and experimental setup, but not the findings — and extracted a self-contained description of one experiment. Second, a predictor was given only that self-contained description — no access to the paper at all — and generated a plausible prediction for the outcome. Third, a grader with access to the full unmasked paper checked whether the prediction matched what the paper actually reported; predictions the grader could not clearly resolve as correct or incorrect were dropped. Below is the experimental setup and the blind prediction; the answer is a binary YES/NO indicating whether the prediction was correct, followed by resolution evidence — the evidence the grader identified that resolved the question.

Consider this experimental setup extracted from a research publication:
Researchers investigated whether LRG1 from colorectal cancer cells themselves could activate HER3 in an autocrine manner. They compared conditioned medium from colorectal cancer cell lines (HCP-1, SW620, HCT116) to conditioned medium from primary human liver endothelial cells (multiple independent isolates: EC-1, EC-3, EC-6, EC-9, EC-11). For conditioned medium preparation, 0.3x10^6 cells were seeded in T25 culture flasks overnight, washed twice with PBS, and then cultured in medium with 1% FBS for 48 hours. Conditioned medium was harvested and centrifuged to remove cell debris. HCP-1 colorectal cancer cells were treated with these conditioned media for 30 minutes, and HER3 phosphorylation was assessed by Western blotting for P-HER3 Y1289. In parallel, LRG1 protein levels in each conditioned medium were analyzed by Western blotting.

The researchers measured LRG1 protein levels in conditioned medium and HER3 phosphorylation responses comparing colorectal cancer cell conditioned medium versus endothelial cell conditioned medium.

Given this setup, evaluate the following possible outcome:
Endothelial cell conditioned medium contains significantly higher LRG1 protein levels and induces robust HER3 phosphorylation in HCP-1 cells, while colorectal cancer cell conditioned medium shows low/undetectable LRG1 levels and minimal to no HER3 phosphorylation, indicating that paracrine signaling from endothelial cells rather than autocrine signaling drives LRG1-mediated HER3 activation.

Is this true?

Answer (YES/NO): YES